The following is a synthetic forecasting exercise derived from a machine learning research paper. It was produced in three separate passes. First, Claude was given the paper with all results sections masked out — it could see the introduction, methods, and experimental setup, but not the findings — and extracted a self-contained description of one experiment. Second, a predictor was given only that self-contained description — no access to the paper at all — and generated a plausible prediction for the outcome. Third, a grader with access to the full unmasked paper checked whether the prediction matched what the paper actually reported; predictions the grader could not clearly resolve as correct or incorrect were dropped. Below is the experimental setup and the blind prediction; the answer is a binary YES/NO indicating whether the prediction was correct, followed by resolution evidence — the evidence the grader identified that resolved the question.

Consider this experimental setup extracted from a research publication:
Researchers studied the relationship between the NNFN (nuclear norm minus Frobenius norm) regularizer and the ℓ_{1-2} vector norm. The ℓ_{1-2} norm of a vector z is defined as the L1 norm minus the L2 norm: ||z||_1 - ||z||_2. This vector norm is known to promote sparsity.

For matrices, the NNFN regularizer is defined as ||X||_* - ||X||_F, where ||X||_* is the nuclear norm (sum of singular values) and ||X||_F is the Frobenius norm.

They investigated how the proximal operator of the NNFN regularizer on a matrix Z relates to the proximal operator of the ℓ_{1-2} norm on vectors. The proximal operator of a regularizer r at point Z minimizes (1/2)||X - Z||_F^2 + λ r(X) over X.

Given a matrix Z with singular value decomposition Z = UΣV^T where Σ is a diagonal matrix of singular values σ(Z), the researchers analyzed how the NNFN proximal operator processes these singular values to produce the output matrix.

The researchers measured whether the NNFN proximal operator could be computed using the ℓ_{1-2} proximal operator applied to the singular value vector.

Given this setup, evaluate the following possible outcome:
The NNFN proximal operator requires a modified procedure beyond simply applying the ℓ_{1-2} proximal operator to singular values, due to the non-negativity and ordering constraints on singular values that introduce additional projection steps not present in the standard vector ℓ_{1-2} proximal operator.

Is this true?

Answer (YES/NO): NO